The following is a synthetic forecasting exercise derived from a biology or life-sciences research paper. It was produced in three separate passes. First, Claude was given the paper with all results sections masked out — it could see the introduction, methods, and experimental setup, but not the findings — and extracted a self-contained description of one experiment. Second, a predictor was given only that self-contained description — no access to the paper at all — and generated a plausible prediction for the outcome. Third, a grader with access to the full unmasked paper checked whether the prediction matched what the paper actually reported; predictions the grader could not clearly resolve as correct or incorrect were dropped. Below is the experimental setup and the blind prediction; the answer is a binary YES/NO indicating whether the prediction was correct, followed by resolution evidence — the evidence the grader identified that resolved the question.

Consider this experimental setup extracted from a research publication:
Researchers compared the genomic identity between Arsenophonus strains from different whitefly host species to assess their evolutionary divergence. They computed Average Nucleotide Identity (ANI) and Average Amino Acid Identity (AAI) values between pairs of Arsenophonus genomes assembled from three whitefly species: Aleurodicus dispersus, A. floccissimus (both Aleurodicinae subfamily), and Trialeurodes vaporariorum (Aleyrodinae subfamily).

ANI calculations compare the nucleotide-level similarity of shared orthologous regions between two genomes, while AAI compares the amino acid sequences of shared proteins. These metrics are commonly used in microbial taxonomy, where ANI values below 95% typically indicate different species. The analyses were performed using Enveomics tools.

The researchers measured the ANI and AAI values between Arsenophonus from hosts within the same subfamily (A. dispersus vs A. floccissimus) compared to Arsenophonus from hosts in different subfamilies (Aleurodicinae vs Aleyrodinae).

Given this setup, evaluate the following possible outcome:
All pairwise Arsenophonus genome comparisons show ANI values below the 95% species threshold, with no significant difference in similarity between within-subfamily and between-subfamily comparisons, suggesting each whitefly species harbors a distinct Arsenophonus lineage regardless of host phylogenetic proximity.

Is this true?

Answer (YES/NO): NO